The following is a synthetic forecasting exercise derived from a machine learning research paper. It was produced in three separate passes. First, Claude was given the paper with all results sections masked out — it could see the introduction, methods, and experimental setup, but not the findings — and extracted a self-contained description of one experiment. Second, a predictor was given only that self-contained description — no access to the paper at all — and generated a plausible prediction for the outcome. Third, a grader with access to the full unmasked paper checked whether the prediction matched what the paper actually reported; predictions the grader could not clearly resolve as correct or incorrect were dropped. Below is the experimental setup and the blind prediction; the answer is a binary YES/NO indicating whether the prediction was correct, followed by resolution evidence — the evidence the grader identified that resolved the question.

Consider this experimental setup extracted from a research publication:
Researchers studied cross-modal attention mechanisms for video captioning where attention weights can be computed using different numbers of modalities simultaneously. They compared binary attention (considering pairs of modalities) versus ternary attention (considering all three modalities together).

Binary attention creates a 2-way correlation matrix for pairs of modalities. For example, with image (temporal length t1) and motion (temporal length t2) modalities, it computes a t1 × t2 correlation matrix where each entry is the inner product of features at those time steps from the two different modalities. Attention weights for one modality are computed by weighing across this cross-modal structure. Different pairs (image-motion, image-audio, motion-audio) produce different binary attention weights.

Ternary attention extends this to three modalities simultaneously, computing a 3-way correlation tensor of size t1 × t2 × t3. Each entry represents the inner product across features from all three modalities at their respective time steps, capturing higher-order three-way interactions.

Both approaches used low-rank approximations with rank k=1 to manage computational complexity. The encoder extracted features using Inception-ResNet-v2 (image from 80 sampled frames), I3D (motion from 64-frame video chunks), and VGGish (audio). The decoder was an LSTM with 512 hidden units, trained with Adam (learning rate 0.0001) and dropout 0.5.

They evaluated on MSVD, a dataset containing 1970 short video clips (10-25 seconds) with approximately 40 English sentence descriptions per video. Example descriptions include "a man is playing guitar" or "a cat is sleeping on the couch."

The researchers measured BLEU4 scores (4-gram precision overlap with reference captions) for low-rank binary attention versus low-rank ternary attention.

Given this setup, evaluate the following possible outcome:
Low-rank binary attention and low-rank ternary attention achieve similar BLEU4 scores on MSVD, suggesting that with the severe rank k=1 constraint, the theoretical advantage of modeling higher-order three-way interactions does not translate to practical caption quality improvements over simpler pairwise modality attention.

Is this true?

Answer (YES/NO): NO